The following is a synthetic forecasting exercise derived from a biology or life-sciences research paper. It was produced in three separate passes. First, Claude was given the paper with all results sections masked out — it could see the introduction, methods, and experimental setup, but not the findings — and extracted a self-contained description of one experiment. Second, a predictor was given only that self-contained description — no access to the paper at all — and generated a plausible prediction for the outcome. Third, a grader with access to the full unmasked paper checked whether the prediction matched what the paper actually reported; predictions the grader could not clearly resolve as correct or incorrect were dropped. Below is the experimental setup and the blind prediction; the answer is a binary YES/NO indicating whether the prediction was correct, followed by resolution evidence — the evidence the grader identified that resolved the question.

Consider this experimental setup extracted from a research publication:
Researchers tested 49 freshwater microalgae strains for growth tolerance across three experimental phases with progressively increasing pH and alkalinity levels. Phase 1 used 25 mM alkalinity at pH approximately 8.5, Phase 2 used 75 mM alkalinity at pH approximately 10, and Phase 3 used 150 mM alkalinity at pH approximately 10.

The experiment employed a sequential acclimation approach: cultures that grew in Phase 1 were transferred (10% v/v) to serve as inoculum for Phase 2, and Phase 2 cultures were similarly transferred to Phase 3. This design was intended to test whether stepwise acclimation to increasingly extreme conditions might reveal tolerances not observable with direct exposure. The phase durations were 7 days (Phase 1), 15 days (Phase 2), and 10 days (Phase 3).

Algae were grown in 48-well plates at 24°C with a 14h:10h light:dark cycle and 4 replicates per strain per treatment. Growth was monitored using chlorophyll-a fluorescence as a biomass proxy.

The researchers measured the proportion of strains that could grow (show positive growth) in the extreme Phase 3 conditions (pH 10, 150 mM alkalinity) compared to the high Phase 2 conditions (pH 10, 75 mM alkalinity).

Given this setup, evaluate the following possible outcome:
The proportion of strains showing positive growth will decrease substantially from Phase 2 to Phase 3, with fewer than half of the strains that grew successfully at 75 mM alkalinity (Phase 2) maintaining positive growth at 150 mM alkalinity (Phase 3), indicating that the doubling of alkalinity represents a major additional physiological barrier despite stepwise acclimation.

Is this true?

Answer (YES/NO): YES